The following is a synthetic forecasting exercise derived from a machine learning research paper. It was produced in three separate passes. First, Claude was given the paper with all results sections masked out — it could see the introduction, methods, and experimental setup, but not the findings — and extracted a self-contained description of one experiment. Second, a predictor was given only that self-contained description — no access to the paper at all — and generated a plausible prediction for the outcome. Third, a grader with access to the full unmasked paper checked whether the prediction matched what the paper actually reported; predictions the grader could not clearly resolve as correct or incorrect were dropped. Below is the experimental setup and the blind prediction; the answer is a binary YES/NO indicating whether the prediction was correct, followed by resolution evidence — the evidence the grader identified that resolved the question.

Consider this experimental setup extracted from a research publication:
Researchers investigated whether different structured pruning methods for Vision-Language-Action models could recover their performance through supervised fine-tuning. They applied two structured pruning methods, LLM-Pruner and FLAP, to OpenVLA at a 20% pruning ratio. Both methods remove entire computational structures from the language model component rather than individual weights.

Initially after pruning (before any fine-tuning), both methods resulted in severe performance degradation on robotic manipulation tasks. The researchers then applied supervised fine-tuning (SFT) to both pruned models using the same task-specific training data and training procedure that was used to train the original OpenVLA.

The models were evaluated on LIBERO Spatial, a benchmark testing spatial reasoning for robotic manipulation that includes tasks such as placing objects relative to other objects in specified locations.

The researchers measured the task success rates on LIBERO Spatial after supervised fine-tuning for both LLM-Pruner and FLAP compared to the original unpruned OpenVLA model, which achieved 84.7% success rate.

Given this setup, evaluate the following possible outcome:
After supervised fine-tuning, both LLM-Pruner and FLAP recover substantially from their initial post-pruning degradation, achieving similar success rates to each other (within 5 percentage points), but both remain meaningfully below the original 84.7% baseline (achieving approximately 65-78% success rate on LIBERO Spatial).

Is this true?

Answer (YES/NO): NO